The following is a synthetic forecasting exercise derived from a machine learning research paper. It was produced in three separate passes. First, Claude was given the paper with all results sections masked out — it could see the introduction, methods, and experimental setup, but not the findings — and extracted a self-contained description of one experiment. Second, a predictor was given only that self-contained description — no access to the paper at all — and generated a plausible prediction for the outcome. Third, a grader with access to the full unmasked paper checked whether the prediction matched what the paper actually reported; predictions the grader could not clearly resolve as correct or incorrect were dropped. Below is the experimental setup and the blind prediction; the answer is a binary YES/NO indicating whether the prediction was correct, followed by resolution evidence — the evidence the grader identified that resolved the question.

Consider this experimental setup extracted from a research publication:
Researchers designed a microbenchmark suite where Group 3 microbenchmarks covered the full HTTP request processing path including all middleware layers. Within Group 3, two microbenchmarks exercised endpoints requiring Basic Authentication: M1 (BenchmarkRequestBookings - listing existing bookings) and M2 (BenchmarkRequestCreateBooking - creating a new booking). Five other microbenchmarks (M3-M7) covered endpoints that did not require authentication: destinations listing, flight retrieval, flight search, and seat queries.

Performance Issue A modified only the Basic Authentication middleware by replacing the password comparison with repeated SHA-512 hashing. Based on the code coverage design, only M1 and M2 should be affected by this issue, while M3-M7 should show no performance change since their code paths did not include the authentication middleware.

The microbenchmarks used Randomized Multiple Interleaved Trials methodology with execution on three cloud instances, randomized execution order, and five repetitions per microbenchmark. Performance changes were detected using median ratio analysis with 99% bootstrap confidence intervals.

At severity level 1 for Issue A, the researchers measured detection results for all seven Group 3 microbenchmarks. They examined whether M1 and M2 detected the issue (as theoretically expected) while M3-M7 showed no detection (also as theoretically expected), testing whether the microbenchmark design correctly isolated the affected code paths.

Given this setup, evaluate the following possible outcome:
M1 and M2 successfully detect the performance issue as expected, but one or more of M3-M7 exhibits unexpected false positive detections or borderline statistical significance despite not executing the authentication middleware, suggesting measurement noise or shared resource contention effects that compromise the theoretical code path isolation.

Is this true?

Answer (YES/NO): NO